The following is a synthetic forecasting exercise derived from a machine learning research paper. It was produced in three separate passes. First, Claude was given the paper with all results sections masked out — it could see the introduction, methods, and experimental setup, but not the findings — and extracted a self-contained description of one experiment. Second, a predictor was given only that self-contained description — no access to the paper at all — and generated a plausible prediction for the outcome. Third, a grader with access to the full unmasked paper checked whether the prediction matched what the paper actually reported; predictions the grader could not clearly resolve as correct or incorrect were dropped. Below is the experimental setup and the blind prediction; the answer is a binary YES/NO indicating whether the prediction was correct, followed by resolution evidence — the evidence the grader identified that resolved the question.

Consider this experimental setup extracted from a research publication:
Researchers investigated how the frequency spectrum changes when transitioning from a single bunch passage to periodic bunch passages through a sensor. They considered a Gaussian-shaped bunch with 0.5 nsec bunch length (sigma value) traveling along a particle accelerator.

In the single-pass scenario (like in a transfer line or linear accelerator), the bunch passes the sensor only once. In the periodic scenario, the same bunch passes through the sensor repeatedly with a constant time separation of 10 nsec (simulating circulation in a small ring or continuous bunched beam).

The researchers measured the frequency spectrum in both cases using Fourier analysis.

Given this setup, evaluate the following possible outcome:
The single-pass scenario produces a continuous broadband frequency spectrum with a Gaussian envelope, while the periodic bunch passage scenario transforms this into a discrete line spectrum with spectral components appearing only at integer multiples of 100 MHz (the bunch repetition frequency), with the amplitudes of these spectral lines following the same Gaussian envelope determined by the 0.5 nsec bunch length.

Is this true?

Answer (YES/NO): YES